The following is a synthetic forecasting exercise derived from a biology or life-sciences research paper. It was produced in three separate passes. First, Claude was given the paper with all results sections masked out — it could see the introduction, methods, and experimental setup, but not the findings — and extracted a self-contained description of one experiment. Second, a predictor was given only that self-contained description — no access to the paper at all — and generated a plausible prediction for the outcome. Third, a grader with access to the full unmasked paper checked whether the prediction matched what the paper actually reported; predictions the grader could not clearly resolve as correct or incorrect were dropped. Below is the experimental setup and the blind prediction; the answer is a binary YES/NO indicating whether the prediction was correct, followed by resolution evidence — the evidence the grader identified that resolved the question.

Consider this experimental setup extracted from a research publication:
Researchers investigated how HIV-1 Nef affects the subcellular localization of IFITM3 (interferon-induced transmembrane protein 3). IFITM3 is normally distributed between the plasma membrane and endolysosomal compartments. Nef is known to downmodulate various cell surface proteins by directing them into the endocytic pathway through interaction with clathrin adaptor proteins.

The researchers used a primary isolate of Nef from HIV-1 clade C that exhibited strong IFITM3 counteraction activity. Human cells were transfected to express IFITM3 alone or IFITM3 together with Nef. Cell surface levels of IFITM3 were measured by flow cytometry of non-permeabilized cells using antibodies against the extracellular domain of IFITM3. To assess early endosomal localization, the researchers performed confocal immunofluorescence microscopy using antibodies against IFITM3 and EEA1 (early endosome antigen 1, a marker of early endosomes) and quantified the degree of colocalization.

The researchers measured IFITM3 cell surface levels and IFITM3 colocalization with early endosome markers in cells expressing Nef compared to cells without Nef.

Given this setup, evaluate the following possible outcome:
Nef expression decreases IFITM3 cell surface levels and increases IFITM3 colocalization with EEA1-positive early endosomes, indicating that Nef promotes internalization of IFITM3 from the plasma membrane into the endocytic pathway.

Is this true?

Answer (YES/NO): YES